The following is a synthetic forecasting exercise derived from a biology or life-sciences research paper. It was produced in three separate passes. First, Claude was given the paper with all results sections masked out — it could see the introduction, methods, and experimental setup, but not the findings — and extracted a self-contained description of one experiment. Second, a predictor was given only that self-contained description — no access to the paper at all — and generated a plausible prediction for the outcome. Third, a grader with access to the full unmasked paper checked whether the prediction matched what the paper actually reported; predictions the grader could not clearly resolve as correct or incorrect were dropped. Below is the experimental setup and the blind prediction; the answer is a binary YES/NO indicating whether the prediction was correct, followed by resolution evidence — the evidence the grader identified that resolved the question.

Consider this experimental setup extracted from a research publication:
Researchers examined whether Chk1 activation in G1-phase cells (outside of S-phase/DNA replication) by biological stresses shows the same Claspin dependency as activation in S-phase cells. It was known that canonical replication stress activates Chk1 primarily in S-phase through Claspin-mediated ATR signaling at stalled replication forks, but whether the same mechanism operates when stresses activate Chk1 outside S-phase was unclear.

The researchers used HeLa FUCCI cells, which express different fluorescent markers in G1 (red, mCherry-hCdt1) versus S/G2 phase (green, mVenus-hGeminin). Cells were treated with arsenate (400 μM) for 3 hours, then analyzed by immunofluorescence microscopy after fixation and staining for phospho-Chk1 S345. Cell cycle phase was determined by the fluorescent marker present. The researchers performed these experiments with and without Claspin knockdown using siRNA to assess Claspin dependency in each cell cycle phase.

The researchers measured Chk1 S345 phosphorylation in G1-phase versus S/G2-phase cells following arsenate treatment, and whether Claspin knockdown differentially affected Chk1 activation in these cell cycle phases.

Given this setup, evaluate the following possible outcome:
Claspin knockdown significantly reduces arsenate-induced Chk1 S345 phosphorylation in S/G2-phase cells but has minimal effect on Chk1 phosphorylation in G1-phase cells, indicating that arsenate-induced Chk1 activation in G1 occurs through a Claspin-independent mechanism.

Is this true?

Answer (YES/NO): YES